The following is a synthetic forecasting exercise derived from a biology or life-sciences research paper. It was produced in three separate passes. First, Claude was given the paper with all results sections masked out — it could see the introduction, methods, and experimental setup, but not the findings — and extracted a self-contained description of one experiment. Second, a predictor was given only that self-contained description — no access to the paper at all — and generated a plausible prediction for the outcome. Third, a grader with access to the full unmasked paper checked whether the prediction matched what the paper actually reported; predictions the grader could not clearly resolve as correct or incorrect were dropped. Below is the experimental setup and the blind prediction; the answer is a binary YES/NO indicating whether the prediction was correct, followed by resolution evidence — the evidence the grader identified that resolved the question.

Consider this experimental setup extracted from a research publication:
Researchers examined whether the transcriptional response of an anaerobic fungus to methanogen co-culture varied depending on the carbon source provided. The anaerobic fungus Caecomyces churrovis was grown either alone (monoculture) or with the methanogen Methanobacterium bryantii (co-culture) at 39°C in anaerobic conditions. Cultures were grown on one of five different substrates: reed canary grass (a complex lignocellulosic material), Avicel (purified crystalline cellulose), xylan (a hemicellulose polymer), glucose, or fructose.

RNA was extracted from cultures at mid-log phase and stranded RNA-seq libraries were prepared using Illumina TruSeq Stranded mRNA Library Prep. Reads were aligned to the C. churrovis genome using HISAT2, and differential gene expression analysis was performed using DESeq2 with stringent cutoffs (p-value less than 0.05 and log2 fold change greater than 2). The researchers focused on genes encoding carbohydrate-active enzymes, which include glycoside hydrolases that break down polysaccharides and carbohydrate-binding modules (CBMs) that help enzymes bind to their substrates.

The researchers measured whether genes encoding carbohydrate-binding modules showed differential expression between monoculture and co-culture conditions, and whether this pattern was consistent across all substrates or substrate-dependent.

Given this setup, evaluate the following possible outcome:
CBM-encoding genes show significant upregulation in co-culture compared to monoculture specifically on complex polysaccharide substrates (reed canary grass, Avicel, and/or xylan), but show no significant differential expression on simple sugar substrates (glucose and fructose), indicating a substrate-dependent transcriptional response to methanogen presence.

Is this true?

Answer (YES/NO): NO